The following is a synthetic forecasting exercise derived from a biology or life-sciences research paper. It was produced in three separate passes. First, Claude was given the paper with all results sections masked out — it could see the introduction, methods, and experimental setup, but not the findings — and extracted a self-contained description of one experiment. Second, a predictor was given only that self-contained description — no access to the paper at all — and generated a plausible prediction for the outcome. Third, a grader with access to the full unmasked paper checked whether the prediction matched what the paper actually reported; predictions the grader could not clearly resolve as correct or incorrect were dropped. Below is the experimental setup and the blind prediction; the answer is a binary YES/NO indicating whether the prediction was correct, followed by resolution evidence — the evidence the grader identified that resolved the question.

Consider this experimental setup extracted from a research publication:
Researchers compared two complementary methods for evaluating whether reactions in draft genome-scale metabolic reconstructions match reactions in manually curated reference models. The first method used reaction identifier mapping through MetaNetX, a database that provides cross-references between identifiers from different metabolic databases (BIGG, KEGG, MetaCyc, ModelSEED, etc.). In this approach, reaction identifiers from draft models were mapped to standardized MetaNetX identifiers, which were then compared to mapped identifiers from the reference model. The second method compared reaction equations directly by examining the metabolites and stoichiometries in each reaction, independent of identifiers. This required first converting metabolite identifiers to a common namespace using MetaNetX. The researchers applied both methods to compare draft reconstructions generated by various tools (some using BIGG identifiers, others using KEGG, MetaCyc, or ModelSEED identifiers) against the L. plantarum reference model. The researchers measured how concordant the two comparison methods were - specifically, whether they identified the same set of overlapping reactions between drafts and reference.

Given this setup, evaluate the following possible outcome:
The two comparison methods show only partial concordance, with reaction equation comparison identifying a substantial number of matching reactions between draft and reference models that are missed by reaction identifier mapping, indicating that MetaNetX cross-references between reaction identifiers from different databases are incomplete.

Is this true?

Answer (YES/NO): YES